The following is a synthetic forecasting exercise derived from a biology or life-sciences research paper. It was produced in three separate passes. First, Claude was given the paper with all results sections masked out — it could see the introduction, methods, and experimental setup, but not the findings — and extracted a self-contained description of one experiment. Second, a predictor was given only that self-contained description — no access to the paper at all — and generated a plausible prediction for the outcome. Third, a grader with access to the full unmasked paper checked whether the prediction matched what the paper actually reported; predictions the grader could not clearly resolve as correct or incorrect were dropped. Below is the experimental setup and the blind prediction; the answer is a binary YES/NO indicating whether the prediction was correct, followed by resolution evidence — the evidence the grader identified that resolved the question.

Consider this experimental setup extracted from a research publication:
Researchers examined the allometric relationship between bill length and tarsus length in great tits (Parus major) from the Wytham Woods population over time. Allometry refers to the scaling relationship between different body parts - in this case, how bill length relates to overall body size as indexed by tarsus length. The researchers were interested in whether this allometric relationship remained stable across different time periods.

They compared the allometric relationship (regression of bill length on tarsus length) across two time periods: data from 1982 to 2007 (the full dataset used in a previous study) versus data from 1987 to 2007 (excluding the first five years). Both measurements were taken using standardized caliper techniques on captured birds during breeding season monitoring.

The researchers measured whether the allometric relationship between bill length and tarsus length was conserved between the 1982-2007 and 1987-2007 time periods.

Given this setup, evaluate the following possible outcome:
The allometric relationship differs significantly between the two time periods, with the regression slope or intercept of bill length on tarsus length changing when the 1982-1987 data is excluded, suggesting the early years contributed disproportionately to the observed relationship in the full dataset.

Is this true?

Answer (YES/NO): NO